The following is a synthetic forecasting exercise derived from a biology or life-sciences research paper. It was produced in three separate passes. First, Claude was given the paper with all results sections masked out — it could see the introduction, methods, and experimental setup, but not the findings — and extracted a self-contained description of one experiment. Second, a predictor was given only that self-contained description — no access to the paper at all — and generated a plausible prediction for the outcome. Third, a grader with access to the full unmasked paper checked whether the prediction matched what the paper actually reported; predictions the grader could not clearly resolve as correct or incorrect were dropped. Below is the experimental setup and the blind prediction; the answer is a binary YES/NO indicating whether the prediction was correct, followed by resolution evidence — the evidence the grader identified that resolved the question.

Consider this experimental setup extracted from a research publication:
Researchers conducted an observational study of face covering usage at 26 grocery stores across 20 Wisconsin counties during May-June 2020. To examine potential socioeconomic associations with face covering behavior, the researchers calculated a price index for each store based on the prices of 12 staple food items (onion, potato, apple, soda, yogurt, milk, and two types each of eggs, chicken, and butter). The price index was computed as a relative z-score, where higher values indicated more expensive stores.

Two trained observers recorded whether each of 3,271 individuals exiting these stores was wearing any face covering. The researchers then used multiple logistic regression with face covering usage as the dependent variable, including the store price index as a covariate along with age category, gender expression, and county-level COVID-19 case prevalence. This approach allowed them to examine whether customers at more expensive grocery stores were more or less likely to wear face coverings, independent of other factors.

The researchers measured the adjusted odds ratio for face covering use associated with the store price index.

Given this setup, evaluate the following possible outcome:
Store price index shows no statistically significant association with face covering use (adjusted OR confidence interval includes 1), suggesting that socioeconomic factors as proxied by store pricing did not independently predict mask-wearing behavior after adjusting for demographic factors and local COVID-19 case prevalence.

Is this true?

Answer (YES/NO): NO